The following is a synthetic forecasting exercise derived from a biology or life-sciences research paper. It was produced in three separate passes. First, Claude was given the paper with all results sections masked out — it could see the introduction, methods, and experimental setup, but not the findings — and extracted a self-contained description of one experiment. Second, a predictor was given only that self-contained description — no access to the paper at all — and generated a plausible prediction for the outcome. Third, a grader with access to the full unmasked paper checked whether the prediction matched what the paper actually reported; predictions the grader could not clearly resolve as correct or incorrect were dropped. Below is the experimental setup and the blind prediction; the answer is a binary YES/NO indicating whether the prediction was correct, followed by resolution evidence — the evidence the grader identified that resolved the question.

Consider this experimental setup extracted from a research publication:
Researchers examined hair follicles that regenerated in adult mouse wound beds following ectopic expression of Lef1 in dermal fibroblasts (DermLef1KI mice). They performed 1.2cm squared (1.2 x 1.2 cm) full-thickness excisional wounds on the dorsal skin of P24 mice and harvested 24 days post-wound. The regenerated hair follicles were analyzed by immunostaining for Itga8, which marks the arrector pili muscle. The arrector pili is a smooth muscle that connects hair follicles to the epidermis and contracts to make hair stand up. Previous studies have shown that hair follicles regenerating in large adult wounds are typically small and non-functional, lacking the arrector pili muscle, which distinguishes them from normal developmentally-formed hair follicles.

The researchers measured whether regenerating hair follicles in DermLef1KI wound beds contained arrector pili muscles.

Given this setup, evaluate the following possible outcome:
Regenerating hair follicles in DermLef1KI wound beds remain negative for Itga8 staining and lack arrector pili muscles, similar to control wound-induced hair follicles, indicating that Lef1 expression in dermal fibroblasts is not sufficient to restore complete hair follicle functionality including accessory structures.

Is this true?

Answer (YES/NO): NO